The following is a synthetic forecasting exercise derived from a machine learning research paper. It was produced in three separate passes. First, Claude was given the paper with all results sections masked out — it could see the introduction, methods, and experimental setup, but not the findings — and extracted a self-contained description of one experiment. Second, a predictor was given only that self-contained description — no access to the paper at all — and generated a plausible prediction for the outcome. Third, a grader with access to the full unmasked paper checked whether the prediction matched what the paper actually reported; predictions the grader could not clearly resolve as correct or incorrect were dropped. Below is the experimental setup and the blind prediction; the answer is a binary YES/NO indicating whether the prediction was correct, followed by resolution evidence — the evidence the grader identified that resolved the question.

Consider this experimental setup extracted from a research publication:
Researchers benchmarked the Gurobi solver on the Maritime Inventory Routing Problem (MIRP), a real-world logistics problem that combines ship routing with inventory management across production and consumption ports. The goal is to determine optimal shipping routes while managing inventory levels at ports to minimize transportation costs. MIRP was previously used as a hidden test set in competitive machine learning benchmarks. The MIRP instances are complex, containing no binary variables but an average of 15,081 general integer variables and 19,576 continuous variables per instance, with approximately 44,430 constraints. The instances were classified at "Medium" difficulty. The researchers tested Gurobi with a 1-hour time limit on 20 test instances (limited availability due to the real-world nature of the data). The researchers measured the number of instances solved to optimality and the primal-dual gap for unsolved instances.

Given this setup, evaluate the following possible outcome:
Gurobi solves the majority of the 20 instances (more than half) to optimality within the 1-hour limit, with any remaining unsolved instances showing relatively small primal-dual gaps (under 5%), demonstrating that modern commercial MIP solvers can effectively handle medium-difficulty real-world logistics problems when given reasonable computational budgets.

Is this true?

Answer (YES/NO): NO